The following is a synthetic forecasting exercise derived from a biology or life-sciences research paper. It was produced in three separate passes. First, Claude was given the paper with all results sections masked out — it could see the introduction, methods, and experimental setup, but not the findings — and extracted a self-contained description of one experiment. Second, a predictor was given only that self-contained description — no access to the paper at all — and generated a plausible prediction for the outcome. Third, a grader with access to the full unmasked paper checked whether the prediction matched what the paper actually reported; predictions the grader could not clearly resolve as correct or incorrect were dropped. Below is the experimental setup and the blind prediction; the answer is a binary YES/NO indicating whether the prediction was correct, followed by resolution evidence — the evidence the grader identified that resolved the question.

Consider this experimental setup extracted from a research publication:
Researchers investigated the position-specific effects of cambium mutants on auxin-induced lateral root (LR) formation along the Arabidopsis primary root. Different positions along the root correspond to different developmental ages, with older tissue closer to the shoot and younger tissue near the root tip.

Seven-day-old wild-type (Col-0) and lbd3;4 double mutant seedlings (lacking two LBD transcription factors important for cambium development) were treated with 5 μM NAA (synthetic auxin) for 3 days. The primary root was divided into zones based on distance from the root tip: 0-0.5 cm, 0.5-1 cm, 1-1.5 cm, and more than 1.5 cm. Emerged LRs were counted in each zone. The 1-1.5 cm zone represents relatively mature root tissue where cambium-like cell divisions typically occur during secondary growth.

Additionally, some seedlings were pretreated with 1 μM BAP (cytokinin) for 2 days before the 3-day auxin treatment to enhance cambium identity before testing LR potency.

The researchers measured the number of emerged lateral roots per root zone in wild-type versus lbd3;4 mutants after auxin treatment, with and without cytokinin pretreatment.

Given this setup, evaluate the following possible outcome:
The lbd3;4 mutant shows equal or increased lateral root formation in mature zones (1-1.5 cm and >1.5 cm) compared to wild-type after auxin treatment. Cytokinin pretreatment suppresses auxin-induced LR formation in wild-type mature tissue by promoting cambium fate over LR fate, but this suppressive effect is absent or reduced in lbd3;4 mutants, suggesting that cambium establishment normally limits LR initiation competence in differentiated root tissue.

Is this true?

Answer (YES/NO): YES